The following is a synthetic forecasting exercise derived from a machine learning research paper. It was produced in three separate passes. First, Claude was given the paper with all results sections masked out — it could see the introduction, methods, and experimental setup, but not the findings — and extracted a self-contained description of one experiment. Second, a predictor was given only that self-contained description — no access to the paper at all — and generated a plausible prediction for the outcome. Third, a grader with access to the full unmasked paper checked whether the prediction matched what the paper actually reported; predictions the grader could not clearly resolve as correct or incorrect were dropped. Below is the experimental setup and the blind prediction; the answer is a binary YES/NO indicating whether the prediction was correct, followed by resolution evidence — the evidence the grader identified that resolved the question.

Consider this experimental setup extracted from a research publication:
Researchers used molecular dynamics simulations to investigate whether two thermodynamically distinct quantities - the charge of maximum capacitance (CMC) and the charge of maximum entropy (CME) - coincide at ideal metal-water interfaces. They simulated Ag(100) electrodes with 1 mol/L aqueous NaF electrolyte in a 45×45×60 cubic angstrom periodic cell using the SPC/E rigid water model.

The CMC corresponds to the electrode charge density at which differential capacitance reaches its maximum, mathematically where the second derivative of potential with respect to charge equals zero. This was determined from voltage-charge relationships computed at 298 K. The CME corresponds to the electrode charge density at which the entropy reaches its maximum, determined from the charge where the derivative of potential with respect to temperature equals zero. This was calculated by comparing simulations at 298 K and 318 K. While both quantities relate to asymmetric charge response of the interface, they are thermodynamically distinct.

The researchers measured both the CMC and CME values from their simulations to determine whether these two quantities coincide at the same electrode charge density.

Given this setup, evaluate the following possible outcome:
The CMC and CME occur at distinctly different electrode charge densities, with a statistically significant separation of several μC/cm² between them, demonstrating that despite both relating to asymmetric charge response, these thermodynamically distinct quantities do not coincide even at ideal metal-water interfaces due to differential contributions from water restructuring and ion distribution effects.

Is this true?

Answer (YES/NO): YES